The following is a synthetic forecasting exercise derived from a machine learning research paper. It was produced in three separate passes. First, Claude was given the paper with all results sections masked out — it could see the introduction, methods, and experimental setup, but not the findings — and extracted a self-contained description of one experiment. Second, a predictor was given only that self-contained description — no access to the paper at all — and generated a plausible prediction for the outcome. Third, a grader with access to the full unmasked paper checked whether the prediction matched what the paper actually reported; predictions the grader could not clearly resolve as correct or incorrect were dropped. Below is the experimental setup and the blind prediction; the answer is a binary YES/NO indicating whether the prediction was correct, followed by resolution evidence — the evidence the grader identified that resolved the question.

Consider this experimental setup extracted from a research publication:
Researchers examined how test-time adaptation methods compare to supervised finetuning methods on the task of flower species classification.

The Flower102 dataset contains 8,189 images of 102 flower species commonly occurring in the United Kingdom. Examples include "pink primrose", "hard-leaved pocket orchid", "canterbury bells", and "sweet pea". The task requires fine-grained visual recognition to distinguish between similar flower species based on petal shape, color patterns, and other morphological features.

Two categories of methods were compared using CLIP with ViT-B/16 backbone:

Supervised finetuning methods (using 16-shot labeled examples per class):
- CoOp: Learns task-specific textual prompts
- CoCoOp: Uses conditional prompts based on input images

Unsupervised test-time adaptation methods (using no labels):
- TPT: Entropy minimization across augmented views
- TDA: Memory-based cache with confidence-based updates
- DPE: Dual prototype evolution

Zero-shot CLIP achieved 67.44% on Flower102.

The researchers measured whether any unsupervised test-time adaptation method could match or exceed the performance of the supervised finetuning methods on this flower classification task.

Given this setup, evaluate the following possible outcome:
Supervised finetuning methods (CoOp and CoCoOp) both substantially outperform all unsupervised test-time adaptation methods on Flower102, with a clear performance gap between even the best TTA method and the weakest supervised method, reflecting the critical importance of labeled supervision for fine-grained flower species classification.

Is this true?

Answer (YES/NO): NO